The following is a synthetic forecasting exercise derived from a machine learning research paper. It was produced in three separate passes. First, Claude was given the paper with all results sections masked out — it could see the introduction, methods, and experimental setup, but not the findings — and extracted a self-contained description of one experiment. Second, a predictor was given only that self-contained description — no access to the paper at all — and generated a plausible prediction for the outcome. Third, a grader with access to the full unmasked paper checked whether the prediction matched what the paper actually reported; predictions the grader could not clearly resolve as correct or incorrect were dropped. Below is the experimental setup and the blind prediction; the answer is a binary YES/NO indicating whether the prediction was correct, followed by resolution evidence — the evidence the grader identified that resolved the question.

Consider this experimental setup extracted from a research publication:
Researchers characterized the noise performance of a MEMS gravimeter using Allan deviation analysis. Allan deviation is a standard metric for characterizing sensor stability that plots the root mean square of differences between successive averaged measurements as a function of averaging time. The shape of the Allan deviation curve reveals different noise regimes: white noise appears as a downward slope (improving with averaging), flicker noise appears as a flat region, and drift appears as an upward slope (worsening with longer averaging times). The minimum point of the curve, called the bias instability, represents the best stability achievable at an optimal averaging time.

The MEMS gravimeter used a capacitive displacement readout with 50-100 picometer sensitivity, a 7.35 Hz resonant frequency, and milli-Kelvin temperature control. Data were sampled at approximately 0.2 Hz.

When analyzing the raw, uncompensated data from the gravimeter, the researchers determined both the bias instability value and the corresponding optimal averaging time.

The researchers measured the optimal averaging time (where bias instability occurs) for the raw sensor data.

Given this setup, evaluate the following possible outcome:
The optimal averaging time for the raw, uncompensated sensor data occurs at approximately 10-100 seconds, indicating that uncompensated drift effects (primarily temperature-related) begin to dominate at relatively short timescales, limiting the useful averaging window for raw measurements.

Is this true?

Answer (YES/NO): NO